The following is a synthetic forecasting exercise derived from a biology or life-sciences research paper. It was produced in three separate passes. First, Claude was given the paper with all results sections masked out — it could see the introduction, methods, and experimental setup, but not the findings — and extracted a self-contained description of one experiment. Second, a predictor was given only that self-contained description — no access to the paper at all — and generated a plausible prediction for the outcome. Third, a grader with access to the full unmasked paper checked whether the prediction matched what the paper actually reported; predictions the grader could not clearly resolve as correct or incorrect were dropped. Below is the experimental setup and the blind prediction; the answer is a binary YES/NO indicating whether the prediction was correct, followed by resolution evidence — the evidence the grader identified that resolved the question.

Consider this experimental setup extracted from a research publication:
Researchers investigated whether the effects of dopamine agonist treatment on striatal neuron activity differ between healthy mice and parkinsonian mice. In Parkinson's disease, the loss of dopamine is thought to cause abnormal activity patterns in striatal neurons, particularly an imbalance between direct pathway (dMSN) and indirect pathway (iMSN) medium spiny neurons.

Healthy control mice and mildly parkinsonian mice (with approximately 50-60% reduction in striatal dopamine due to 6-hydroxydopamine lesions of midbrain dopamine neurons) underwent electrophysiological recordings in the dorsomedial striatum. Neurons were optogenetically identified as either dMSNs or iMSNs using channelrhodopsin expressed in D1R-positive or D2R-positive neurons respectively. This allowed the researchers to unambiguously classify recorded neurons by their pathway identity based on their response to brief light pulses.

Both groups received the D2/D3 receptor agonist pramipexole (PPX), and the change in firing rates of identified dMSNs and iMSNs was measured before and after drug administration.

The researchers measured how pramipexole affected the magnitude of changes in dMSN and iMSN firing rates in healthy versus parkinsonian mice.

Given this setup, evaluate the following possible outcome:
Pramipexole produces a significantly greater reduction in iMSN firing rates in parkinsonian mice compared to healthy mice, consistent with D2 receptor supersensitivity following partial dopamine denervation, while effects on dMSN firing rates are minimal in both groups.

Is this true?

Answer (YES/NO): NO